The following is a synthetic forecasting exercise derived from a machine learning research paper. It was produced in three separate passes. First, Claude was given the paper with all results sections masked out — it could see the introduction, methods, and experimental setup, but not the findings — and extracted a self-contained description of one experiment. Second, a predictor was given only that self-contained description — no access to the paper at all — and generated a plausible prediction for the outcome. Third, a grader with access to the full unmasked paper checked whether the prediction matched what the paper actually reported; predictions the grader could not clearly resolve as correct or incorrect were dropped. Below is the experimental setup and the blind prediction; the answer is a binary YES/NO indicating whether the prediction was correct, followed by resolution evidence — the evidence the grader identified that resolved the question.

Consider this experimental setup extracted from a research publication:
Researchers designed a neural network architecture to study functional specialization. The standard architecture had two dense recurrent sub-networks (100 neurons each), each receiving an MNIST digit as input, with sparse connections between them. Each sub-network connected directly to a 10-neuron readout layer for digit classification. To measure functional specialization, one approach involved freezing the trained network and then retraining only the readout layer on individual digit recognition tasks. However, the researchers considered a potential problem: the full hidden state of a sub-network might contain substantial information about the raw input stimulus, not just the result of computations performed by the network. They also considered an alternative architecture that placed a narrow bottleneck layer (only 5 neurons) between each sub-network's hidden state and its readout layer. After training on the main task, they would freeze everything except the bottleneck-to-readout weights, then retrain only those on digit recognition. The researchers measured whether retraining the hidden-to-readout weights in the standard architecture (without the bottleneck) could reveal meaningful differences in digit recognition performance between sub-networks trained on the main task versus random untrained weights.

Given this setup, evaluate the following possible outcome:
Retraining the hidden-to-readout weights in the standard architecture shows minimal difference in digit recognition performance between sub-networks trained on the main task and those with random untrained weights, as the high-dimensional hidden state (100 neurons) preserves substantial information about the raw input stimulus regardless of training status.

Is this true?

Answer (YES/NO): YES